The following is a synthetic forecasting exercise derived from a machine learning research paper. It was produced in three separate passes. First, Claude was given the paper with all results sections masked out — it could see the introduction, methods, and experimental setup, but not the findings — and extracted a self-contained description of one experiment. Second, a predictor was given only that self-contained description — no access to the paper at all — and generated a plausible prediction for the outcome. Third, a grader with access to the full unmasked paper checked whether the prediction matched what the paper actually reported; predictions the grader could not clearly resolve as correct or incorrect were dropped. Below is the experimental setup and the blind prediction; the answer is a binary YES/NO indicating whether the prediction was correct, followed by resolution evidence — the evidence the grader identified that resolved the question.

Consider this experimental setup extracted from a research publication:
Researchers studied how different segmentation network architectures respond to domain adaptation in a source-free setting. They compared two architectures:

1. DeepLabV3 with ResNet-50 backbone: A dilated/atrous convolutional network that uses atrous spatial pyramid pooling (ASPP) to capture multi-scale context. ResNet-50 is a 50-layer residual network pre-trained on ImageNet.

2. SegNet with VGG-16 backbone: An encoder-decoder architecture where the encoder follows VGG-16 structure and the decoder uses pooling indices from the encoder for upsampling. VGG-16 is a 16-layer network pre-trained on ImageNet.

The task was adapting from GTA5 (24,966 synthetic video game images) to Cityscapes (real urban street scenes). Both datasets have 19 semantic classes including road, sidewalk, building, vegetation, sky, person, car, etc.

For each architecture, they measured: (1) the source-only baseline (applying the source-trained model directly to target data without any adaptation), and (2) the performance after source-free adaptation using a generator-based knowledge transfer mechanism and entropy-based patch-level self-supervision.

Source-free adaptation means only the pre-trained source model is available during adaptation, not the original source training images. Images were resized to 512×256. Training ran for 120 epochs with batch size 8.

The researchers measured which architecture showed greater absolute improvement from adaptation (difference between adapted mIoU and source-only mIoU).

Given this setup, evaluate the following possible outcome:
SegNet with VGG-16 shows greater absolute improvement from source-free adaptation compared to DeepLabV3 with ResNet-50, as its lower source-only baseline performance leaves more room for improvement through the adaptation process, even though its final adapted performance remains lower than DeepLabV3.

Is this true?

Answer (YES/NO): NO